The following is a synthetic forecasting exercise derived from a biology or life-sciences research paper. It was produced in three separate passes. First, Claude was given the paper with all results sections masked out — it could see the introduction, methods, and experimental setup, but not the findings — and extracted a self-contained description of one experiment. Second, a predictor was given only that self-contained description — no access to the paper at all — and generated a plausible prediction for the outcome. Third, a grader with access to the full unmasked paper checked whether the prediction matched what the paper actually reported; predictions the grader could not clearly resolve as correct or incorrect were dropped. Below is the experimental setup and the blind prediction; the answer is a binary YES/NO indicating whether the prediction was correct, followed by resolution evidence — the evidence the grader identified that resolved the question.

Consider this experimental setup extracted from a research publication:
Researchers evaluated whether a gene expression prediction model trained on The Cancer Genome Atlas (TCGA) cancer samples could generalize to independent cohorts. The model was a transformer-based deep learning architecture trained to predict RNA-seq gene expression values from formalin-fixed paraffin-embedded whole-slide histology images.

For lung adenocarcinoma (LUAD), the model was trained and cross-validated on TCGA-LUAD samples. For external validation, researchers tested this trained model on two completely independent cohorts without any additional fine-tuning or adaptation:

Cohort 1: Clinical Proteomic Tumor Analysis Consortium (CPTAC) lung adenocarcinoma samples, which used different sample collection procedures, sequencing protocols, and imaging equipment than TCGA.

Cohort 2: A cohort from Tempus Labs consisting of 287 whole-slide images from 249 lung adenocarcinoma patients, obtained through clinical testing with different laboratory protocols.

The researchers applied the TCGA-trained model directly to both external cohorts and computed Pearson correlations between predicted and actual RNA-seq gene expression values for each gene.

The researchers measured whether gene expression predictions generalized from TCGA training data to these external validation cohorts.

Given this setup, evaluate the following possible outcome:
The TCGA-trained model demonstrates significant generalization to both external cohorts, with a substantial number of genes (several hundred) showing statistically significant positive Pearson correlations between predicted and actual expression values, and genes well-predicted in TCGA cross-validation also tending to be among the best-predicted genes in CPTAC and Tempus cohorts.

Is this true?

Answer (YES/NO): YES